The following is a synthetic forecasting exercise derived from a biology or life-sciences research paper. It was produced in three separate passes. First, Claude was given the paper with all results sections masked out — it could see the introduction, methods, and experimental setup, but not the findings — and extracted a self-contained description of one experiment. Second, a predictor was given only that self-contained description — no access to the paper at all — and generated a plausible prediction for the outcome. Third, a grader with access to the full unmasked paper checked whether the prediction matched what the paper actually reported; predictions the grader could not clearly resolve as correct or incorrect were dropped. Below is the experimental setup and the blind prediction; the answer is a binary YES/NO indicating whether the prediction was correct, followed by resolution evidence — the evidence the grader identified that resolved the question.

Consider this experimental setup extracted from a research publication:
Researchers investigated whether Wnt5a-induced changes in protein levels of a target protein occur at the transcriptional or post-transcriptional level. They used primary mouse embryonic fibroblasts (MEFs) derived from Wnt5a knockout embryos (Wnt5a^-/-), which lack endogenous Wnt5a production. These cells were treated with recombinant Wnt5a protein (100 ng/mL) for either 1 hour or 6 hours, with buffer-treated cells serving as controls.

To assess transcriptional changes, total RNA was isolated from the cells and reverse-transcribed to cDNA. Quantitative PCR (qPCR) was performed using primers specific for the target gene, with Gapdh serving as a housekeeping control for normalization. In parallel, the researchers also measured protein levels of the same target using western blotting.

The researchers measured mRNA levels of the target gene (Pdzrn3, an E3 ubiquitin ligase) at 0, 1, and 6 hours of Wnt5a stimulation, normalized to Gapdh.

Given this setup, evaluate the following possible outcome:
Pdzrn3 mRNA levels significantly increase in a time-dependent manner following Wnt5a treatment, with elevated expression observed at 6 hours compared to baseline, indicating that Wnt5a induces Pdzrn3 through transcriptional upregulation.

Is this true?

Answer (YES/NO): NO